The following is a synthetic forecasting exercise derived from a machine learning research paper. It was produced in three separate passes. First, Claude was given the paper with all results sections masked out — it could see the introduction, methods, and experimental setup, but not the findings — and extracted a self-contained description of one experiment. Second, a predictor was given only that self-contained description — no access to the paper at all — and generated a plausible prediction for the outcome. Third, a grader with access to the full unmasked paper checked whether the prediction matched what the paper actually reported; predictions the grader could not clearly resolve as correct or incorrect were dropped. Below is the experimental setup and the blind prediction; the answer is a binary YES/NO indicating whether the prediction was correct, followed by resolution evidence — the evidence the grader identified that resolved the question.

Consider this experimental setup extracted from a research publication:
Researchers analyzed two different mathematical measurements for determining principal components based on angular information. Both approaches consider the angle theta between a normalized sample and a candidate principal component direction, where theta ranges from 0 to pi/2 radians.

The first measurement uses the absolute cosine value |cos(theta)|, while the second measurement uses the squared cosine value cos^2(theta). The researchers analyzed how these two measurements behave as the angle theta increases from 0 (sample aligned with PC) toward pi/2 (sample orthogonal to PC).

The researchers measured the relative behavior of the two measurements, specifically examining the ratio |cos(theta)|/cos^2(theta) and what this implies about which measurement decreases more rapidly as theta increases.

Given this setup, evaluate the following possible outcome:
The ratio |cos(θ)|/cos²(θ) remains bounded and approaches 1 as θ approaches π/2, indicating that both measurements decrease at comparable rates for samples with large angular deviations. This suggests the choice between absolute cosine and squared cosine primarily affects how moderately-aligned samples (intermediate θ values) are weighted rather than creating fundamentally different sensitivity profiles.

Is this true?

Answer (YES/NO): NO